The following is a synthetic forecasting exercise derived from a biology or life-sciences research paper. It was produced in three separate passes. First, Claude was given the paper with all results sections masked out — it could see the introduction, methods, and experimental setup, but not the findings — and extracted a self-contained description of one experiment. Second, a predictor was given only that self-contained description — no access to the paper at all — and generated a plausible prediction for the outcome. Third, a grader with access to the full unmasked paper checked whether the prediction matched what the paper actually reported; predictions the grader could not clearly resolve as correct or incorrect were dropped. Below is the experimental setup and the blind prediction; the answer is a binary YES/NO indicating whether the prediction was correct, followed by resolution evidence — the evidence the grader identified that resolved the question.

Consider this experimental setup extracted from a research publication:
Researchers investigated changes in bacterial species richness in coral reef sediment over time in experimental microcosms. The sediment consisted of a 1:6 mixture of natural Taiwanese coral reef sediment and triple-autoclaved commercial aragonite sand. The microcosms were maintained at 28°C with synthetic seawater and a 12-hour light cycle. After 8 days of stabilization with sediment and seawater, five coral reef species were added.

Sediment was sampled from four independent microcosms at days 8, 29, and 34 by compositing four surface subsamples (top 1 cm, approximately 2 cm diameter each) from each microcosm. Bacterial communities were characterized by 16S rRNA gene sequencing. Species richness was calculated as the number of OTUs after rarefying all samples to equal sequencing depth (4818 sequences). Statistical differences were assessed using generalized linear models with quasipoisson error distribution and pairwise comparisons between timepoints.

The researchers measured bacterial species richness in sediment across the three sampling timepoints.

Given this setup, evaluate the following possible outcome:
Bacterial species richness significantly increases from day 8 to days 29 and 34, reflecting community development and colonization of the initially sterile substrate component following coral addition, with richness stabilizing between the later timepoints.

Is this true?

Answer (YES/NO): NO